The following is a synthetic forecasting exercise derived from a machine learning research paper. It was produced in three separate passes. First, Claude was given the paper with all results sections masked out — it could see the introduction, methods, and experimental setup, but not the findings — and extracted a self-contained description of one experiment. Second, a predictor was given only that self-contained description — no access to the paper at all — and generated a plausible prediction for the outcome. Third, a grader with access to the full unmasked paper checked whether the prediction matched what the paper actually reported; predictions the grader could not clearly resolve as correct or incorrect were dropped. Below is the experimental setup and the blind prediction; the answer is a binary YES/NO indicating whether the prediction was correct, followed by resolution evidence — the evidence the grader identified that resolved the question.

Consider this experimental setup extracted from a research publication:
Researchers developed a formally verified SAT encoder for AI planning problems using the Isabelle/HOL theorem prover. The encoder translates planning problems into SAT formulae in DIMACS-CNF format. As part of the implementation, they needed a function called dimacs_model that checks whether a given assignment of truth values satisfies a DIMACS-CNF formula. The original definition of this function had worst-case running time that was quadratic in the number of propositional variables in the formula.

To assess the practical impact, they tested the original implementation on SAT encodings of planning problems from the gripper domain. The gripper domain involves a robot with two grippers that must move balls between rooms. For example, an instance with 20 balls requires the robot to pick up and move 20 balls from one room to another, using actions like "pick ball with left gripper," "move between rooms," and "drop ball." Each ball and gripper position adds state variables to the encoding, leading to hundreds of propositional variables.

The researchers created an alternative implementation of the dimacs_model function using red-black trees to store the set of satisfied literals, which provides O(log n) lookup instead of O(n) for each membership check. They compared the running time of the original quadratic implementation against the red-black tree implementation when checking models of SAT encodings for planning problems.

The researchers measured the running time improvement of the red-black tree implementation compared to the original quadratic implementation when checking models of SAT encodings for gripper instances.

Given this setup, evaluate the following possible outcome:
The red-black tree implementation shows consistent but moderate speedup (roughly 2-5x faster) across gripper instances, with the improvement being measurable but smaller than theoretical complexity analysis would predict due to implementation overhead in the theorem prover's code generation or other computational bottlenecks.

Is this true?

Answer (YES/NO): NO